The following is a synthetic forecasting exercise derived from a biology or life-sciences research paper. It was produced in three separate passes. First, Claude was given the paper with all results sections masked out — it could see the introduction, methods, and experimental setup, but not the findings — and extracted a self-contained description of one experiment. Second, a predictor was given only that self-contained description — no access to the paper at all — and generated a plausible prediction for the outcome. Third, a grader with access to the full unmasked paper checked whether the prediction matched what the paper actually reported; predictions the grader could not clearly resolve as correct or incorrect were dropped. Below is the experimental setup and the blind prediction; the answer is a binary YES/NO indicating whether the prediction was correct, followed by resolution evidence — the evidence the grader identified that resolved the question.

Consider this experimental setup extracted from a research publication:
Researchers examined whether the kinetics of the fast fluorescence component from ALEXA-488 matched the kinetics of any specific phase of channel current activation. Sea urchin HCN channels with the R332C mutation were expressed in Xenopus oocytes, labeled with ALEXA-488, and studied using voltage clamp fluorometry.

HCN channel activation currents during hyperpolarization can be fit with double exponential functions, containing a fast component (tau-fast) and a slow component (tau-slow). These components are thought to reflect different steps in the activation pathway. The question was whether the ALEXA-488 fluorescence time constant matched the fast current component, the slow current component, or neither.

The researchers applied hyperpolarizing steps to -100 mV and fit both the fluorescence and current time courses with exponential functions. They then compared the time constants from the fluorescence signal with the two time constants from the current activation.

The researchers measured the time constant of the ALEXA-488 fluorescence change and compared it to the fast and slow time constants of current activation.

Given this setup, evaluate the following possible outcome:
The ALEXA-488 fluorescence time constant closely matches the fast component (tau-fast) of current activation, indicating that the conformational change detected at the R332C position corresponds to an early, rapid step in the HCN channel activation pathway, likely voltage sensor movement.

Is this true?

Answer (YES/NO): NO